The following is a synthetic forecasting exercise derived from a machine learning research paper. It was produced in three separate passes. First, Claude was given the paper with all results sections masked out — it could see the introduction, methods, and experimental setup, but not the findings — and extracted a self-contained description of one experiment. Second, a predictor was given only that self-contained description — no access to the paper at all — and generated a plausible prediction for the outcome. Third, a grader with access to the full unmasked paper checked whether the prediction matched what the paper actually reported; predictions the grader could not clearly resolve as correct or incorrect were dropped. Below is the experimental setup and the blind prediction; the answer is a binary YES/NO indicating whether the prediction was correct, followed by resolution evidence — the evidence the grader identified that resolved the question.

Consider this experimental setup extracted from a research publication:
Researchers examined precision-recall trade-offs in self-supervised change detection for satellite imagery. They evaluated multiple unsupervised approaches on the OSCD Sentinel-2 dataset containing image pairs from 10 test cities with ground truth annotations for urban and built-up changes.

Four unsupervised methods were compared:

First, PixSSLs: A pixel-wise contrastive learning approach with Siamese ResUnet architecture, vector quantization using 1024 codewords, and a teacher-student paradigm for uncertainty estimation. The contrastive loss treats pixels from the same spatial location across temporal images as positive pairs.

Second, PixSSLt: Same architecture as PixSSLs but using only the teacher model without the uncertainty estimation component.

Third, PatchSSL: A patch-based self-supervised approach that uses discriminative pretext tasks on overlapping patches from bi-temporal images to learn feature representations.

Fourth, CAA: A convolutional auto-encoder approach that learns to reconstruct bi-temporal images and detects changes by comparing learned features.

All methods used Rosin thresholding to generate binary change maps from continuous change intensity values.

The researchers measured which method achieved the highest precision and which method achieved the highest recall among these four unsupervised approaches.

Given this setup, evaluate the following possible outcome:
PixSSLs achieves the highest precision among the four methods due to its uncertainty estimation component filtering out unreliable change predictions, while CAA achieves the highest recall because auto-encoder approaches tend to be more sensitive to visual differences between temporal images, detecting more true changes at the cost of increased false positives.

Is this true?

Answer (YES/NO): NO